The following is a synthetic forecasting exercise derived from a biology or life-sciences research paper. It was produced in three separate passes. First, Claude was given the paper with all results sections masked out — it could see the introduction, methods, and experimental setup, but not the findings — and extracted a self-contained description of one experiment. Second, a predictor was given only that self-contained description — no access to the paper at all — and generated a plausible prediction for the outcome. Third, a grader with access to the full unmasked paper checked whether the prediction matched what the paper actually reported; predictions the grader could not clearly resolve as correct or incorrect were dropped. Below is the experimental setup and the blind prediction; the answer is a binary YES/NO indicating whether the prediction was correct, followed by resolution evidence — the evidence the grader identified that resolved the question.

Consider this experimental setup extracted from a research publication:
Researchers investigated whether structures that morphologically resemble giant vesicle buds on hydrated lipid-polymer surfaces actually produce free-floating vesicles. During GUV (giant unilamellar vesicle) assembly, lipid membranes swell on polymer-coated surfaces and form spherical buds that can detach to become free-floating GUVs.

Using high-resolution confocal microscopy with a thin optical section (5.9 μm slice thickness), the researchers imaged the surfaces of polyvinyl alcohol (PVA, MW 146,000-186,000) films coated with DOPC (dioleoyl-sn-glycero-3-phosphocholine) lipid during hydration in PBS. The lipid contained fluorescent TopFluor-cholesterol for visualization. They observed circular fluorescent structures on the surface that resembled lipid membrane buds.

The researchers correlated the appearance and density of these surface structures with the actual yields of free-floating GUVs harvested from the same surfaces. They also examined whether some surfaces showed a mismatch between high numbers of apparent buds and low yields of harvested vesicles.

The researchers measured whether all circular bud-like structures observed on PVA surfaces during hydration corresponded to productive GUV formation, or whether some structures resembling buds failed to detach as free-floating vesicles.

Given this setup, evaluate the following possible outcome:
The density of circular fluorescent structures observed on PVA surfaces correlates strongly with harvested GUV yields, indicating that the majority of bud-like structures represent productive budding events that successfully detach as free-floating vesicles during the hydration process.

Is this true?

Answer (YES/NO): NO